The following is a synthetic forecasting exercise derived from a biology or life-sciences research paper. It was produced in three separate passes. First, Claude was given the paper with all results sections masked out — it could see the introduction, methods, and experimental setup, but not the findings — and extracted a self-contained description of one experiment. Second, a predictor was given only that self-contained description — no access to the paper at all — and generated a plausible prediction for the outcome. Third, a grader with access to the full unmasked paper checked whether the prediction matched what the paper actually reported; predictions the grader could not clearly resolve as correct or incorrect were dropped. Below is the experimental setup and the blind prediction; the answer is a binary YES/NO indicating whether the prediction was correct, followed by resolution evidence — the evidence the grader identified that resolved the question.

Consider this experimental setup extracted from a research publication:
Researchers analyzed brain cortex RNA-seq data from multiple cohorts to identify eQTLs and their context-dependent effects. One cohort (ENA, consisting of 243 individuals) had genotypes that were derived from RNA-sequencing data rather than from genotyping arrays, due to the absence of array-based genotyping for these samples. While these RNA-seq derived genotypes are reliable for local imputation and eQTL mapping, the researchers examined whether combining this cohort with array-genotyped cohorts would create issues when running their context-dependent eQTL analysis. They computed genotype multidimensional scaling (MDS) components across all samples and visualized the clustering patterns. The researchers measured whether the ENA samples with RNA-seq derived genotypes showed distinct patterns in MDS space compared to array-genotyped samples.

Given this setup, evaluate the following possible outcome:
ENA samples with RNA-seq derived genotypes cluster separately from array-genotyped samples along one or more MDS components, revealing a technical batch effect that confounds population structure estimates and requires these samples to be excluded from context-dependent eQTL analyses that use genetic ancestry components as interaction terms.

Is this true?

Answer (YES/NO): YES